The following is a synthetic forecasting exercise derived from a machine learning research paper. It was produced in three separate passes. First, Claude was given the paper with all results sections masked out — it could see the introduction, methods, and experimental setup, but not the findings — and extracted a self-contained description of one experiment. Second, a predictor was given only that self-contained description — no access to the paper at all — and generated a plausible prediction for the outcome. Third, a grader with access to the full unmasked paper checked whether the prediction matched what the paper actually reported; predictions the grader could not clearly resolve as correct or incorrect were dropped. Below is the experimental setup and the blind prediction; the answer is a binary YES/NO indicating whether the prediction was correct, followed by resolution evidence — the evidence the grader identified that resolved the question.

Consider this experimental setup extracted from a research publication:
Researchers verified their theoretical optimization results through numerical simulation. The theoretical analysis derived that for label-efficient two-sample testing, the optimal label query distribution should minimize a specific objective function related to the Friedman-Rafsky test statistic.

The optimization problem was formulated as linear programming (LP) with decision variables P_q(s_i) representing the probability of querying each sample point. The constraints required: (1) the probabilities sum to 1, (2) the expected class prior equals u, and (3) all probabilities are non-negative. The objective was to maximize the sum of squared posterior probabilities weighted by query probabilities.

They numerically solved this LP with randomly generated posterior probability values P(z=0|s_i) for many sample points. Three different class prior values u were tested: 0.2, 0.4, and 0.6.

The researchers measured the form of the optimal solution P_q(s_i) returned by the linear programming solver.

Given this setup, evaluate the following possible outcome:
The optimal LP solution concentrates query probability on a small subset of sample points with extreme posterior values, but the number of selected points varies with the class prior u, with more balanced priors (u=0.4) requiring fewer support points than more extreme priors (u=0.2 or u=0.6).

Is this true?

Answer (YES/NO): NO